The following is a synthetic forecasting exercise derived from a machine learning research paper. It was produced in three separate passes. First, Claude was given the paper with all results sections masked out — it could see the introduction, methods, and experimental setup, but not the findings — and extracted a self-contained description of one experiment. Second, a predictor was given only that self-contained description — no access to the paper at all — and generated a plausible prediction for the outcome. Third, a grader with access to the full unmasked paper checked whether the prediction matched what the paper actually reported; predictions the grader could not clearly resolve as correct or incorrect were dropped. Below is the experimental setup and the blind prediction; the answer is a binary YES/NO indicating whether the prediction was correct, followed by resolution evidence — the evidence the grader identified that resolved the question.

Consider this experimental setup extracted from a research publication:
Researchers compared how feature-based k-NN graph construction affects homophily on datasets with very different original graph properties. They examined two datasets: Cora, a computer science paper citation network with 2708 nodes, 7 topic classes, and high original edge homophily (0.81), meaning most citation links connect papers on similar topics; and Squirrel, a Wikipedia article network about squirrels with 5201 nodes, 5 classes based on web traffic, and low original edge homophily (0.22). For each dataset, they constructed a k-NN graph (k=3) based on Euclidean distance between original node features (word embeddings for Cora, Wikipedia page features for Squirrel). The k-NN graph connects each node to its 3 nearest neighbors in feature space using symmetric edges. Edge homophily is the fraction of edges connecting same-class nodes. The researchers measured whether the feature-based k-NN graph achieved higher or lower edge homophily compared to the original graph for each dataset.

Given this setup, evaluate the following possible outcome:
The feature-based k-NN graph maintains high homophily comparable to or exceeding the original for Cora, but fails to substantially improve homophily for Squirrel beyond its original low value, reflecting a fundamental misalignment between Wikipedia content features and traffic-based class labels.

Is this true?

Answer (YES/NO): NO